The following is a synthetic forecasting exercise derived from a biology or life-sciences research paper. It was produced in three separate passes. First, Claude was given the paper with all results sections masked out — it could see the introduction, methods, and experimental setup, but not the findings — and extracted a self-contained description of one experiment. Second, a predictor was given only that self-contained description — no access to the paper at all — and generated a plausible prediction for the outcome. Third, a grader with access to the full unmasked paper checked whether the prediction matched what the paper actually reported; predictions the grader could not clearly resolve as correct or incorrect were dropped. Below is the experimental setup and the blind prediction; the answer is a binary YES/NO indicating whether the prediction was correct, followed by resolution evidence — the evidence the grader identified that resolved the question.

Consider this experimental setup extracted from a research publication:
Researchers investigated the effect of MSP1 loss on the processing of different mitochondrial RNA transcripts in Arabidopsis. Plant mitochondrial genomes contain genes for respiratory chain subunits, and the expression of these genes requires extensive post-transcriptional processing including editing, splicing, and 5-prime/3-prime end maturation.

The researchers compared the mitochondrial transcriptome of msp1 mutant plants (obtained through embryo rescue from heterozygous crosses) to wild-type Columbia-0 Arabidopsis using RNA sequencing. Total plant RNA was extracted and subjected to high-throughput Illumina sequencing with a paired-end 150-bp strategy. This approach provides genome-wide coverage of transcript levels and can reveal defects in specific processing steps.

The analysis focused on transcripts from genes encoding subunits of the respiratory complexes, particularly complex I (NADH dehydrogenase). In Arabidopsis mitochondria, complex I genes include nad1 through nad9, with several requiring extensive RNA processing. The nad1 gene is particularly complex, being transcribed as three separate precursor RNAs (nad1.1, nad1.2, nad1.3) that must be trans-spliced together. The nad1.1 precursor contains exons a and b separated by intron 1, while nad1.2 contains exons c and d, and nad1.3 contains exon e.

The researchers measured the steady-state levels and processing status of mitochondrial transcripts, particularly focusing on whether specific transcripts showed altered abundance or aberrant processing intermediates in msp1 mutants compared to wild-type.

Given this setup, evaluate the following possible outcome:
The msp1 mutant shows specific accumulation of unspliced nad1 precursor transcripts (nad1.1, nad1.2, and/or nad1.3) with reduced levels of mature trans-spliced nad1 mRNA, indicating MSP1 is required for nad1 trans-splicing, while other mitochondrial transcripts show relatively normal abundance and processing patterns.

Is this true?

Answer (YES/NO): NO